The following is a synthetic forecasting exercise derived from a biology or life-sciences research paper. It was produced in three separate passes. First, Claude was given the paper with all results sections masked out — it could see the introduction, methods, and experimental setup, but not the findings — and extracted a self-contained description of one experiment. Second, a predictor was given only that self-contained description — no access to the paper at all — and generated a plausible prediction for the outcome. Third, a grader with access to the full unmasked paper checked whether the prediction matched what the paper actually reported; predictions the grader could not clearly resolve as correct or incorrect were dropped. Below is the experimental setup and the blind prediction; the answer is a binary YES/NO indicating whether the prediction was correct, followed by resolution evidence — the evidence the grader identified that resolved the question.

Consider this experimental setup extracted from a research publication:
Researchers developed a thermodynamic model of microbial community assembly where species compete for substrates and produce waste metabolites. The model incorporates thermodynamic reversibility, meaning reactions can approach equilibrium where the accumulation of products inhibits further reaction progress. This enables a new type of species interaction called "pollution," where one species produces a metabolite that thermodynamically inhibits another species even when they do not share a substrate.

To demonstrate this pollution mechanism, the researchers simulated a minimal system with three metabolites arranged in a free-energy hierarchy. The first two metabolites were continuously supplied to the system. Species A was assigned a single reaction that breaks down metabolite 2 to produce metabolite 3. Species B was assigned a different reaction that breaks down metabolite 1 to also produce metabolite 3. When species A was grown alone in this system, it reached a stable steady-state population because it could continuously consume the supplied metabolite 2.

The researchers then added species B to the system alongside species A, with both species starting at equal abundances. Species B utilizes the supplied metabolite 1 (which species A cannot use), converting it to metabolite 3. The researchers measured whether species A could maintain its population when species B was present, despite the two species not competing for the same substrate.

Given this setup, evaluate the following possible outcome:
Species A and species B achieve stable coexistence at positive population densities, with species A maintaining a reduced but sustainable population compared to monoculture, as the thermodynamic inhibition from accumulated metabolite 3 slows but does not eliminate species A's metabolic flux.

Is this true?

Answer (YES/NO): NO